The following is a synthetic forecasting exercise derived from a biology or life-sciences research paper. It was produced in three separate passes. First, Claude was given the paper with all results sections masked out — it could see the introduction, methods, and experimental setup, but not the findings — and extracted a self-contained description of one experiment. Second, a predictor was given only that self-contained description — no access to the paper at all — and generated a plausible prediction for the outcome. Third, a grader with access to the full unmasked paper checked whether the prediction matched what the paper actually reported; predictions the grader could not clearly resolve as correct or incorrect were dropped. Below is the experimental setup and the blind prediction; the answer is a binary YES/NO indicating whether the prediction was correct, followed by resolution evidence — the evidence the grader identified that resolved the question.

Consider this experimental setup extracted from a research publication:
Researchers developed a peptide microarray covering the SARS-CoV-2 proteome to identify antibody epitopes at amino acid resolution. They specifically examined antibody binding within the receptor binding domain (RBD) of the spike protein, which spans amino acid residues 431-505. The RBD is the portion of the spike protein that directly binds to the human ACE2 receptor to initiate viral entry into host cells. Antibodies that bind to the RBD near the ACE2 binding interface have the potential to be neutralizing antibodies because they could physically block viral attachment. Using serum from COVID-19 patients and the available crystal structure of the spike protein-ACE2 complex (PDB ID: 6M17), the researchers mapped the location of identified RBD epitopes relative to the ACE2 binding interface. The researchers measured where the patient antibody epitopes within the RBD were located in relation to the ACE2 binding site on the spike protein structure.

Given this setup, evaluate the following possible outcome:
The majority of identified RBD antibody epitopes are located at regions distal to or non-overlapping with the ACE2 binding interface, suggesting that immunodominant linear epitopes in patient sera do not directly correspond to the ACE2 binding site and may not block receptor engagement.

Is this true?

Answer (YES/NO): NO